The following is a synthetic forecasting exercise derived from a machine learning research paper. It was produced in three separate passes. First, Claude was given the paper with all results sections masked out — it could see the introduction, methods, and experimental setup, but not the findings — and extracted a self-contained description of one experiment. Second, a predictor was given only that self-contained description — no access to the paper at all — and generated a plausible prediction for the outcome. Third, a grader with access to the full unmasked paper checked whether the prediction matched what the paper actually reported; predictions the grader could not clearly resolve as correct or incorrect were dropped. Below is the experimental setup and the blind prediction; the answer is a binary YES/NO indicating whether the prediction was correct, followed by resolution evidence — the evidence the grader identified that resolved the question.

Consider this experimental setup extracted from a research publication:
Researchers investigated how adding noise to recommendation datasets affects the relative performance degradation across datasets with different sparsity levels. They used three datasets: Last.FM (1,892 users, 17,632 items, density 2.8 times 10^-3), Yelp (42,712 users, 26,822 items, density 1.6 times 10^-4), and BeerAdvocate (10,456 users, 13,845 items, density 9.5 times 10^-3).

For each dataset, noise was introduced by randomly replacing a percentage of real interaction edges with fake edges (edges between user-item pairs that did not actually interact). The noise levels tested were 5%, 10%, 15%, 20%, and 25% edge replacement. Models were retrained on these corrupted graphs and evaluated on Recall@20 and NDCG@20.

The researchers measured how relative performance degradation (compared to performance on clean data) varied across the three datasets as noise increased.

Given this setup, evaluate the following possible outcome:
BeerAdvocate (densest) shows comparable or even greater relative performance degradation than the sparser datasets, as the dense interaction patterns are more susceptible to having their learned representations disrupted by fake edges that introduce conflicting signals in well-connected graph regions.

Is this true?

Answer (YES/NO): NO